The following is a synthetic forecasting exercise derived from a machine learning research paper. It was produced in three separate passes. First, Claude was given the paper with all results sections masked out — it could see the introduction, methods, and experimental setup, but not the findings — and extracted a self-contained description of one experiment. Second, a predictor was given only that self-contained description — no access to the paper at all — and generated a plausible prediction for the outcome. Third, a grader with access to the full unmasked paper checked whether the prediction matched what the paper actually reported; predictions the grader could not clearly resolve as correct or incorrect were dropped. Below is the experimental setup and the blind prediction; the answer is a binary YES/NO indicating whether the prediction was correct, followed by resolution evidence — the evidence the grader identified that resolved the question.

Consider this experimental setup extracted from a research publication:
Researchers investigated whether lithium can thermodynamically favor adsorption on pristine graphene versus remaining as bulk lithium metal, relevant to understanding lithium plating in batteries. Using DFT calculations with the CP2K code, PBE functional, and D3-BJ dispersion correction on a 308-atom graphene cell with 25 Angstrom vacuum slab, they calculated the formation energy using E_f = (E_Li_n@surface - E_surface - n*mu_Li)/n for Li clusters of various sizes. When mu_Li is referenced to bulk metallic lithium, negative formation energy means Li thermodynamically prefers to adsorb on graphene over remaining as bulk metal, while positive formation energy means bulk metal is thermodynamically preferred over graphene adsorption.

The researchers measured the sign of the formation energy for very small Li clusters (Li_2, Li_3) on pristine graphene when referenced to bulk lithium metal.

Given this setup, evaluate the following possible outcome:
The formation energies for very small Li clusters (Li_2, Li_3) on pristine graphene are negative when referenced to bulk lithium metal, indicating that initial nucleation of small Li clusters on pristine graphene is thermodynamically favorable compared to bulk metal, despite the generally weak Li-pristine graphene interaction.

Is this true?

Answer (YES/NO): NO